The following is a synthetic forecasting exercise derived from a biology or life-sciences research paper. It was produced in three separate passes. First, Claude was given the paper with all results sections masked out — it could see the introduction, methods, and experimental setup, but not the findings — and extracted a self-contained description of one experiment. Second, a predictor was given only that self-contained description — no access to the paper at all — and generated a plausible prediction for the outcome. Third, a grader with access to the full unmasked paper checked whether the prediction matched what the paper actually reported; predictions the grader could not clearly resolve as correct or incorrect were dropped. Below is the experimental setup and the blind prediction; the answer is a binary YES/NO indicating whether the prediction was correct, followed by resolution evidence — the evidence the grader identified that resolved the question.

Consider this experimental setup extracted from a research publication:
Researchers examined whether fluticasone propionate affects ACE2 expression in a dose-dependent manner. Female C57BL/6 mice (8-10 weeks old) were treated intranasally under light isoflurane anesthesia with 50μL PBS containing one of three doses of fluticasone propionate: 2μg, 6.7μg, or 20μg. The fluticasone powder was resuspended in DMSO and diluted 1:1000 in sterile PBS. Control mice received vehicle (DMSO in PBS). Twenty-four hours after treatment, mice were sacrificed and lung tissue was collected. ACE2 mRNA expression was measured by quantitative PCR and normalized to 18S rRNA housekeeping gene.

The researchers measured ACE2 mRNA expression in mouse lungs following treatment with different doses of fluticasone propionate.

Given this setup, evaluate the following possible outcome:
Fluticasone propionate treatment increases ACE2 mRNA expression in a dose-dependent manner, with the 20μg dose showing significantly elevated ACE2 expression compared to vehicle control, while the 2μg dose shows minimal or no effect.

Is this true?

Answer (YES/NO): NO